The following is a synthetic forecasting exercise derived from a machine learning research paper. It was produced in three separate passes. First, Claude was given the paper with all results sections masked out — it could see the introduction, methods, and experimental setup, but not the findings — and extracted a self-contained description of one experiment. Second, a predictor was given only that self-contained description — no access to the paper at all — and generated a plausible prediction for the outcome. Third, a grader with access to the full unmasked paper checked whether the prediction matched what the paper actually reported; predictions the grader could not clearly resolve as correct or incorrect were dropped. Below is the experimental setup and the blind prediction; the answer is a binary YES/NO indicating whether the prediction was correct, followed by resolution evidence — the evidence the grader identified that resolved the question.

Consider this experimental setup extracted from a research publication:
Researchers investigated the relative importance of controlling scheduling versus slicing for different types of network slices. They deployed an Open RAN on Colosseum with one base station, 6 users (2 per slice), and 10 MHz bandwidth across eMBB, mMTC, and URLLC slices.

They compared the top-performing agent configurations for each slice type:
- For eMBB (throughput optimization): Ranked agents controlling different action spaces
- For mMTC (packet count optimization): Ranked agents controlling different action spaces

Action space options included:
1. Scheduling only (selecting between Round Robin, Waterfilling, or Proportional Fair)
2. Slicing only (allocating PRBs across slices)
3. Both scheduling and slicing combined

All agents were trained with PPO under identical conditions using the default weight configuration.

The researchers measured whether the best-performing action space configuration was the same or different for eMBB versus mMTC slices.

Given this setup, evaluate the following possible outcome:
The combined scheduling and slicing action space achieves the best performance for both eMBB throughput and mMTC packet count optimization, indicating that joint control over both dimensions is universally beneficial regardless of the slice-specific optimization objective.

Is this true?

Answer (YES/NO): NO